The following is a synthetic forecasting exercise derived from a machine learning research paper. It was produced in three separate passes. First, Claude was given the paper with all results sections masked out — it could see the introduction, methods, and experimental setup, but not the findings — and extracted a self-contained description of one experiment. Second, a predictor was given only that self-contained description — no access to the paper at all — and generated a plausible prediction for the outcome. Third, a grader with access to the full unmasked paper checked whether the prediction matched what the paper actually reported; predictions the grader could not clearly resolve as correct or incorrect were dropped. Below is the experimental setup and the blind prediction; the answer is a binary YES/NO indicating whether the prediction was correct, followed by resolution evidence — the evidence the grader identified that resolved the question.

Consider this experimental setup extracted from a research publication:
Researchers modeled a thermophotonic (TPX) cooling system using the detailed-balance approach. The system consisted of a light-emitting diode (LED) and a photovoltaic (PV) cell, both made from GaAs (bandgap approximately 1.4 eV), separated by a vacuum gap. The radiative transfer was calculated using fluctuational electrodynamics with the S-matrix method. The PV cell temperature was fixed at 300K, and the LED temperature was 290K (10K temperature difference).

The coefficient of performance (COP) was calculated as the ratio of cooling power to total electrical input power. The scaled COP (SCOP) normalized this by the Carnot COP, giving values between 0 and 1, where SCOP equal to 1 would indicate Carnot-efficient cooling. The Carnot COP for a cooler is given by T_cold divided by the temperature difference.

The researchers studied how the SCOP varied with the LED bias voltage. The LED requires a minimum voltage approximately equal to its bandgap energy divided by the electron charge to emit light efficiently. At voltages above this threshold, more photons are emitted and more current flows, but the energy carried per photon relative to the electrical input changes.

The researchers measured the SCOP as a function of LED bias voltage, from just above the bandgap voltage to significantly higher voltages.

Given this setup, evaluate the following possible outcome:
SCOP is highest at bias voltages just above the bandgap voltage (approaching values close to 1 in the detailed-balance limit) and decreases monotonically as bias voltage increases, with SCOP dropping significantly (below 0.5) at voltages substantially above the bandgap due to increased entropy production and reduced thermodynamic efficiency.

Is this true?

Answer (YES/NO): NO